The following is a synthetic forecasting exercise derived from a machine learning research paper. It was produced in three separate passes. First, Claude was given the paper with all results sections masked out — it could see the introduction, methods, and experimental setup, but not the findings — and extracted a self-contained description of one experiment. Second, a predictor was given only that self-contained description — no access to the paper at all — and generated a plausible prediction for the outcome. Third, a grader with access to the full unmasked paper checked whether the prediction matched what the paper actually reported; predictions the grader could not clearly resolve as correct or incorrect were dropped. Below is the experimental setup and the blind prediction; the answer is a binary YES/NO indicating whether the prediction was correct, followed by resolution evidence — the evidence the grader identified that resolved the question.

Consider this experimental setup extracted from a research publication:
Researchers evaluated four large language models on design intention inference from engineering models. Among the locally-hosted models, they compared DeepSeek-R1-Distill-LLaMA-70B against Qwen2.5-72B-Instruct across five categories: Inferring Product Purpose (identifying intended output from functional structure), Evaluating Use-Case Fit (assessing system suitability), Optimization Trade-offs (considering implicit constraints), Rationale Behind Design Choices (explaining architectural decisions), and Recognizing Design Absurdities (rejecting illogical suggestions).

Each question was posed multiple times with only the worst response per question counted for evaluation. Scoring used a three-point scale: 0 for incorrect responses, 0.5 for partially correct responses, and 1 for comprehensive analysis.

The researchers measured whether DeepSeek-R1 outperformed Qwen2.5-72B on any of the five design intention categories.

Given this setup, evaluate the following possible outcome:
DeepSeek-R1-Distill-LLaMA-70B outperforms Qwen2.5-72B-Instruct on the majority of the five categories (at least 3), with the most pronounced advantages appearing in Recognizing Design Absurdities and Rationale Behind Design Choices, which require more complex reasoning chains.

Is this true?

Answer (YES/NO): NO